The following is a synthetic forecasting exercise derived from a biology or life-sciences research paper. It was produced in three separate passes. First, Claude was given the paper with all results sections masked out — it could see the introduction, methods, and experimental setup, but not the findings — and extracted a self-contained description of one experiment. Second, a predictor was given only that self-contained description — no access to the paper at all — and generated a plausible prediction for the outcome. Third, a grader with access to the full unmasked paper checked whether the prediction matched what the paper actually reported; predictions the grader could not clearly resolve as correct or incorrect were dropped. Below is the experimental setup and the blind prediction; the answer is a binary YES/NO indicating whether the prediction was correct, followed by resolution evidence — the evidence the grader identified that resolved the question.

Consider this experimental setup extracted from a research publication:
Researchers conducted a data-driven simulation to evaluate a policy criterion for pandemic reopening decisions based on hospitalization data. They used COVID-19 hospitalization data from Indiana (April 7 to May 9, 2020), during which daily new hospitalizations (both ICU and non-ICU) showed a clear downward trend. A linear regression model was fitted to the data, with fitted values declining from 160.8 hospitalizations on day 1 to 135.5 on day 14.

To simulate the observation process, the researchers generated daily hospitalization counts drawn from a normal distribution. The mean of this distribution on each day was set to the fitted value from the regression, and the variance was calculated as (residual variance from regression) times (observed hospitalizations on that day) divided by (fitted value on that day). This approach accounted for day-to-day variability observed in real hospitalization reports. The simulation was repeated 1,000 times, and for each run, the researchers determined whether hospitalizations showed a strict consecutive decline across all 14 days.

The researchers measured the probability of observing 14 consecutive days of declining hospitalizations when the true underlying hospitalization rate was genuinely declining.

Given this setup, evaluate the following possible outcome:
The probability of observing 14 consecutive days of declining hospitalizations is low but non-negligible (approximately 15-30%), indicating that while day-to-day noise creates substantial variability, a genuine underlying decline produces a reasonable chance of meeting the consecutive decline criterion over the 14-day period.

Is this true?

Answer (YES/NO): NO